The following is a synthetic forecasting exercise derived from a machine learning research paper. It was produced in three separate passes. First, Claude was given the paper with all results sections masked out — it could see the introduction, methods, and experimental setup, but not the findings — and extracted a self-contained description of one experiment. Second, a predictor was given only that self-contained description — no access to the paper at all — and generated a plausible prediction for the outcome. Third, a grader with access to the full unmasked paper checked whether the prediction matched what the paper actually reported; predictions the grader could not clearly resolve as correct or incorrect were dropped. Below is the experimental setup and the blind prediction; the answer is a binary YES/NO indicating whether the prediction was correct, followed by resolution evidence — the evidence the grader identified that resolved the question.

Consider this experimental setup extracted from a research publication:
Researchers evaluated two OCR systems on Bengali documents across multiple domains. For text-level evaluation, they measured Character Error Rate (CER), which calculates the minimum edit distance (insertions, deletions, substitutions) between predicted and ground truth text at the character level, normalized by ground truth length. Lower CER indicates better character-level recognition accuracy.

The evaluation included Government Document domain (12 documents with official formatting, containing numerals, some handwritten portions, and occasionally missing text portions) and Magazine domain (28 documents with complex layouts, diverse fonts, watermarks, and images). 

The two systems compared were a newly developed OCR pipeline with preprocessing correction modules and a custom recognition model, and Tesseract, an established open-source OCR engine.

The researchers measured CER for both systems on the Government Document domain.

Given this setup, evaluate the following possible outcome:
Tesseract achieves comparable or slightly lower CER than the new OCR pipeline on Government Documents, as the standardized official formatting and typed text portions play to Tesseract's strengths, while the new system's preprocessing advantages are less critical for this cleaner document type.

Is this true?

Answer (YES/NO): NO